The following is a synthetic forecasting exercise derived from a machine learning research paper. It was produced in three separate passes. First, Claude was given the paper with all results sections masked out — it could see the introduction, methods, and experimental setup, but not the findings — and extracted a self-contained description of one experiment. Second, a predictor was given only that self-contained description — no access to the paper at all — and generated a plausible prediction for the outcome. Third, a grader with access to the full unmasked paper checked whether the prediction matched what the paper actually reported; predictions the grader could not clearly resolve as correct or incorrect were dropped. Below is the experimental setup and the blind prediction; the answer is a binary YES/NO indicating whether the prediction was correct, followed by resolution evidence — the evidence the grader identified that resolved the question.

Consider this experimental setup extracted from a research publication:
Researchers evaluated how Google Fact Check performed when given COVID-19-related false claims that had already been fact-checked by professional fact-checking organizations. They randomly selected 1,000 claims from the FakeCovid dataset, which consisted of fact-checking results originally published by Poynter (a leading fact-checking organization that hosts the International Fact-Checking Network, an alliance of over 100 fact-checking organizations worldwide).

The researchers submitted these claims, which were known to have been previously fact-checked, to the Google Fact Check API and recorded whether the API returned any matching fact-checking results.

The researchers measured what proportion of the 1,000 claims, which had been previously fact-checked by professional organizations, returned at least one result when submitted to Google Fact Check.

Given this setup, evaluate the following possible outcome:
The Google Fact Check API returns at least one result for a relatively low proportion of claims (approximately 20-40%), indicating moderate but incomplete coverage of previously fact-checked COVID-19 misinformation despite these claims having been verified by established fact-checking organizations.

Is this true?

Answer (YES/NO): NO